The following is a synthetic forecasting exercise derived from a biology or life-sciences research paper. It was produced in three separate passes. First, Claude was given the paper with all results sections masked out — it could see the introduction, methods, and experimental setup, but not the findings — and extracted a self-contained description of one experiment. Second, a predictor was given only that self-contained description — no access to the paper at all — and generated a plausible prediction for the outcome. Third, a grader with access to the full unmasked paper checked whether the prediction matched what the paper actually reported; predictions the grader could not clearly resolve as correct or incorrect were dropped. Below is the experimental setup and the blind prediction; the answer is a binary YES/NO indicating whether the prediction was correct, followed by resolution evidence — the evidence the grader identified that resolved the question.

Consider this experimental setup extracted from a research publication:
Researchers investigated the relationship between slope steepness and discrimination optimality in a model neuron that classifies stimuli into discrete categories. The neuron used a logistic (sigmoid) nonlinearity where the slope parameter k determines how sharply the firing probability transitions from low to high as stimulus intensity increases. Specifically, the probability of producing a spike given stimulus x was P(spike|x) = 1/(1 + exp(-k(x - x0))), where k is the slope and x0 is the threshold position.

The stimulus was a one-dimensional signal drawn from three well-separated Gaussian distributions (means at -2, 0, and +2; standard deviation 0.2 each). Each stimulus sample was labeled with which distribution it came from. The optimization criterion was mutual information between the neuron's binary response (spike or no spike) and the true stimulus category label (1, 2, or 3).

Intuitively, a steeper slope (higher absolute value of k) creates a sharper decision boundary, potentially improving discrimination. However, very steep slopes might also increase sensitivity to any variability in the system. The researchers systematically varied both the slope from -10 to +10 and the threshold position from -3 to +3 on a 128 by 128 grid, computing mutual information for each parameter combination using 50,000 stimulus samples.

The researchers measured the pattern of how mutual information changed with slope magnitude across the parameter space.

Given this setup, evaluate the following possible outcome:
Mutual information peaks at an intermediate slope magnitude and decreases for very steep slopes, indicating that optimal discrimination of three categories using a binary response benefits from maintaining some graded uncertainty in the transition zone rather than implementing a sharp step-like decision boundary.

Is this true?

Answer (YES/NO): NO